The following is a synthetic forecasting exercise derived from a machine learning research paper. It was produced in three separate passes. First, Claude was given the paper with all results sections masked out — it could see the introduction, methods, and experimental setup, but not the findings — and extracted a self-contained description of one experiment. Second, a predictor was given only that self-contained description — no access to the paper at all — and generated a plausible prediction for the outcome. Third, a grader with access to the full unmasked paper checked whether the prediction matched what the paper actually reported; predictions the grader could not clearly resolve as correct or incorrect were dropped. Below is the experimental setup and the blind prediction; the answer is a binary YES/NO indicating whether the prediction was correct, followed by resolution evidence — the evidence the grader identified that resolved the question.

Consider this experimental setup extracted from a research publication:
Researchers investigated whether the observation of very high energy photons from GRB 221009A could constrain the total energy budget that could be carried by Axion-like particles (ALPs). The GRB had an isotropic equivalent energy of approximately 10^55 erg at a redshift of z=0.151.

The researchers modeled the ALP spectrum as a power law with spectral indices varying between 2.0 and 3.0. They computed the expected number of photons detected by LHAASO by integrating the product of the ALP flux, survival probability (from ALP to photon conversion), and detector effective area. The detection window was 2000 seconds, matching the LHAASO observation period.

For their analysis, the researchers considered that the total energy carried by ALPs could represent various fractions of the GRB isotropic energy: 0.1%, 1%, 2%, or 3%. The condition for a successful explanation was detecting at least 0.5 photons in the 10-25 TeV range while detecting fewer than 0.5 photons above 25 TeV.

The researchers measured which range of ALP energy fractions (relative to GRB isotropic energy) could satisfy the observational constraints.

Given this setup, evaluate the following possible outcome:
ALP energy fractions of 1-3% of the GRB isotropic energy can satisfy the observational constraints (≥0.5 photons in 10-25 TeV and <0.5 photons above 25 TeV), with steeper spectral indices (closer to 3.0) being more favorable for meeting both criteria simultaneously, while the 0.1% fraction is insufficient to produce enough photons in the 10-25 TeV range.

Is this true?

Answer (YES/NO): NO